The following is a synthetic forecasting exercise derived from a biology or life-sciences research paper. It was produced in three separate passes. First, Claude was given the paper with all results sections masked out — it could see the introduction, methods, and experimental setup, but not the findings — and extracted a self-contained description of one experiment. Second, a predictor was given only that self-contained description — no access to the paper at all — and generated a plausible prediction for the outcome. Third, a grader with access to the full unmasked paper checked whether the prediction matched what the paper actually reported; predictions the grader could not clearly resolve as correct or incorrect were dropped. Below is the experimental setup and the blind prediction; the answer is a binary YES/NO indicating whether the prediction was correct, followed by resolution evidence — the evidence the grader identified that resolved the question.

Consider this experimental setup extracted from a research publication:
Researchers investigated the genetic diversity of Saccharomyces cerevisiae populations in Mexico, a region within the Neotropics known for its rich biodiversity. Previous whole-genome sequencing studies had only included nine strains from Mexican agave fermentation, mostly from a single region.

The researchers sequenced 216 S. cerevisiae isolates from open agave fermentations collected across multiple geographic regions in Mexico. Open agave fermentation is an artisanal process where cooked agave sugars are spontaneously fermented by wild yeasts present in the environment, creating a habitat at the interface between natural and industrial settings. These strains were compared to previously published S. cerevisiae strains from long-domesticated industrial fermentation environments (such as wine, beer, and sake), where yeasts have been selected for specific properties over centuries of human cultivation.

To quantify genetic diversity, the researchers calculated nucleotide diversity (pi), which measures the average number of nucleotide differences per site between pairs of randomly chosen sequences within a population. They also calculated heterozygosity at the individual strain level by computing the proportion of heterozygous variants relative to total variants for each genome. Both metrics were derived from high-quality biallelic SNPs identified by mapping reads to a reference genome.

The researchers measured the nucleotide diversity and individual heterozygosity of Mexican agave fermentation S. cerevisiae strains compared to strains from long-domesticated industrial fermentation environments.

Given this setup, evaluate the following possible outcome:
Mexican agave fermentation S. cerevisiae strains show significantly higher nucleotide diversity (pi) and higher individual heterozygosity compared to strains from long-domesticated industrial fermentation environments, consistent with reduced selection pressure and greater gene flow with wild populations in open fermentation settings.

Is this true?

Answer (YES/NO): NO